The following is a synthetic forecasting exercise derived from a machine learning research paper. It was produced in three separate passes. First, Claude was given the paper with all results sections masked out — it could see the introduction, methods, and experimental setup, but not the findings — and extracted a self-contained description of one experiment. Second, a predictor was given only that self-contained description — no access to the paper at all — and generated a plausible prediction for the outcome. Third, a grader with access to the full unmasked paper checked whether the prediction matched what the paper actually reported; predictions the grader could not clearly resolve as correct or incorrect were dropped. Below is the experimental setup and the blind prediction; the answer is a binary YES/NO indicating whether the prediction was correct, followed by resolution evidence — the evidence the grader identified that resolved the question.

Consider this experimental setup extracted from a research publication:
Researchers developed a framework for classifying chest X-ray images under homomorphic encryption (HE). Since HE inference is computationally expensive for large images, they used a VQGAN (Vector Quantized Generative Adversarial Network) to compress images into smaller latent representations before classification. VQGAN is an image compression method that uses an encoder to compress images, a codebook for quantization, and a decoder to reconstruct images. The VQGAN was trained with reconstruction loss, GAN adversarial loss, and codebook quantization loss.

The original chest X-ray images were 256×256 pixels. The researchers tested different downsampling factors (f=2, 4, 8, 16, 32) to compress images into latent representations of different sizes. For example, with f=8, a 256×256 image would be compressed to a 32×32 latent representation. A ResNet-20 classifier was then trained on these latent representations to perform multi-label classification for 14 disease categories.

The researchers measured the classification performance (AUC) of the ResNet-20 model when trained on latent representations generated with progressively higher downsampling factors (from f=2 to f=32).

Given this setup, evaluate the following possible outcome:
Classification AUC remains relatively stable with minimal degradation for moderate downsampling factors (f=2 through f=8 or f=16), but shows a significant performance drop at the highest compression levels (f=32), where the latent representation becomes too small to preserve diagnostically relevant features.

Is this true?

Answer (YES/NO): NO